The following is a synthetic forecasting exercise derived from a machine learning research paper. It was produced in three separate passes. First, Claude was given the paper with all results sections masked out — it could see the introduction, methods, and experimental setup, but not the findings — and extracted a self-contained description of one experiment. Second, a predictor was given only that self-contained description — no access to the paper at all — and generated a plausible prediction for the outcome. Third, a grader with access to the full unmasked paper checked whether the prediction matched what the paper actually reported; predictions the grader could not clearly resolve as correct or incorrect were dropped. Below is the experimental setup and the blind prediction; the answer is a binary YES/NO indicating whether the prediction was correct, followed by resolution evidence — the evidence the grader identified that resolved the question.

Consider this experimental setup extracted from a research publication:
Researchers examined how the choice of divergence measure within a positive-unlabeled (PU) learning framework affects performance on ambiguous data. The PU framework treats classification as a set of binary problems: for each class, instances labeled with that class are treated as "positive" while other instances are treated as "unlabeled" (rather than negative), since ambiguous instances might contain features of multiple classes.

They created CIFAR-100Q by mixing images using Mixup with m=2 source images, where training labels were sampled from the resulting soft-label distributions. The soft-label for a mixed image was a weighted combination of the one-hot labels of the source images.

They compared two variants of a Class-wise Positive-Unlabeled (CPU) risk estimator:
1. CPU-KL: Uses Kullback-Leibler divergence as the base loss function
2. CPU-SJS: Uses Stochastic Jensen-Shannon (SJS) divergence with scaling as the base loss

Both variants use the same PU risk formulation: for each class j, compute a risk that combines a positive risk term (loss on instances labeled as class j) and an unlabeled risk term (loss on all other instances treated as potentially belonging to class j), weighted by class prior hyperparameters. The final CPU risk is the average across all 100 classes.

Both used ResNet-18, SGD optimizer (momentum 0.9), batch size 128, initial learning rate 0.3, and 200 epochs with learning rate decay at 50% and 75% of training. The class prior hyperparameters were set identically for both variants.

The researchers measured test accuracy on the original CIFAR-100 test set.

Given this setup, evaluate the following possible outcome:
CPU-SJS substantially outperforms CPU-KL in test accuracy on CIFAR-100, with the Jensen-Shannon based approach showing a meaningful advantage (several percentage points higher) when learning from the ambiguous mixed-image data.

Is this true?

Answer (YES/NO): NO